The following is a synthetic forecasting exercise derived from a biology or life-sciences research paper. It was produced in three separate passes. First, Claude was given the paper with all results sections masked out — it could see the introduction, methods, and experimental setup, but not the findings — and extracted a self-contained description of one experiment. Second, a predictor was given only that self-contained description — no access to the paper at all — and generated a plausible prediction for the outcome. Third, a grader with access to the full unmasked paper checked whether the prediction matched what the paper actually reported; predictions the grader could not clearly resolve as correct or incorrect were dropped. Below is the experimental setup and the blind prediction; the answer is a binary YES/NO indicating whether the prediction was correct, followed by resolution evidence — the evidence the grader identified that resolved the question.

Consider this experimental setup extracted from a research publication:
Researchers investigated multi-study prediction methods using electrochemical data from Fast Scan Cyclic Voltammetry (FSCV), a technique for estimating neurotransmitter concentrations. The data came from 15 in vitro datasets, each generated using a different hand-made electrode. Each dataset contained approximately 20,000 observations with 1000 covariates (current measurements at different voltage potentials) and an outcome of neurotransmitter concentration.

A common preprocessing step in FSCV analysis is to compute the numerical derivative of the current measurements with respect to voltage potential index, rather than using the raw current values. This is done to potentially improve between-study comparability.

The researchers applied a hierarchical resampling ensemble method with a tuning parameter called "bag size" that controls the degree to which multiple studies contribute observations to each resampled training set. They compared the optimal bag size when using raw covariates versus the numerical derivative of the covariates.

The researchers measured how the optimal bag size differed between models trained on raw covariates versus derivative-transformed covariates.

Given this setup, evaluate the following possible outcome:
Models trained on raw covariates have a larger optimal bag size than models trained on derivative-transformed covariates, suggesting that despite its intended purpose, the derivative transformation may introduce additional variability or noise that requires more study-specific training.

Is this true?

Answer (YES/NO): NO